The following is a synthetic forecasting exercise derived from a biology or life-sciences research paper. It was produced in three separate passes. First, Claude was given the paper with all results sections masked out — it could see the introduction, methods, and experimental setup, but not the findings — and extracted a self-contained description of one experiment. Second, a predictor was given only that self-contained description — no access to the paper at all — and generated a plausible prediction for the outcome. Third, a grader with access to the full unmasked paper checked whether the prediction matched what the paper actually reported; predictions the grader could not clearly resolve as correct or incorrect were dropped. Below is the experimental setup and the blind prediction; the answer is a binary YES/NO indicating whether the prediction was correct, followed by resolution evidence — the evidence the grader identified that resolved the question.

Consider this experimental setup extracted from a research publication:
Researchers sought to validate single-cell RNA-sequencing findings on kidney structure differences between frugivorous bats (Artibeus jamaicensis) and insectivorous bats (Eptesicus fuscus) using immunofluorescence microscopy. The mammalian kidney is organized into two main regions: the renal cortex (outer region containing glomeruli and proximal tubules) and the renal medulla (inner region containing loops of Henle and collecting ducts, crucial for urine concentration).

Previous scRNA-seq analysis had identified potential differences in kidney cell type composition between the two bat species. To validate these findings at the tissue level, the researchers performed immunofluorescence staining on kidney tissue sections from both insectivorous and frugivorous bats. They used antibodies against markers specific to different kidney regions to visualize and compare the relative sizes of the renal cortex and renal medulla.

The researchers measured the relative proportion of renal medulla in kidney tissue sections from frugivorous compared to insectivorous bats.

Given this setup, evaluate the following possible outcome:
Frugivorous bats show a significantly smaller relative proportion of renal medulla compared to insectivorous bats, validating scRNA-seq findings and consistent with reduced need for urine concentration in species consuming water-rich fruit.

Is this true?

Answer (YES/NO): YES